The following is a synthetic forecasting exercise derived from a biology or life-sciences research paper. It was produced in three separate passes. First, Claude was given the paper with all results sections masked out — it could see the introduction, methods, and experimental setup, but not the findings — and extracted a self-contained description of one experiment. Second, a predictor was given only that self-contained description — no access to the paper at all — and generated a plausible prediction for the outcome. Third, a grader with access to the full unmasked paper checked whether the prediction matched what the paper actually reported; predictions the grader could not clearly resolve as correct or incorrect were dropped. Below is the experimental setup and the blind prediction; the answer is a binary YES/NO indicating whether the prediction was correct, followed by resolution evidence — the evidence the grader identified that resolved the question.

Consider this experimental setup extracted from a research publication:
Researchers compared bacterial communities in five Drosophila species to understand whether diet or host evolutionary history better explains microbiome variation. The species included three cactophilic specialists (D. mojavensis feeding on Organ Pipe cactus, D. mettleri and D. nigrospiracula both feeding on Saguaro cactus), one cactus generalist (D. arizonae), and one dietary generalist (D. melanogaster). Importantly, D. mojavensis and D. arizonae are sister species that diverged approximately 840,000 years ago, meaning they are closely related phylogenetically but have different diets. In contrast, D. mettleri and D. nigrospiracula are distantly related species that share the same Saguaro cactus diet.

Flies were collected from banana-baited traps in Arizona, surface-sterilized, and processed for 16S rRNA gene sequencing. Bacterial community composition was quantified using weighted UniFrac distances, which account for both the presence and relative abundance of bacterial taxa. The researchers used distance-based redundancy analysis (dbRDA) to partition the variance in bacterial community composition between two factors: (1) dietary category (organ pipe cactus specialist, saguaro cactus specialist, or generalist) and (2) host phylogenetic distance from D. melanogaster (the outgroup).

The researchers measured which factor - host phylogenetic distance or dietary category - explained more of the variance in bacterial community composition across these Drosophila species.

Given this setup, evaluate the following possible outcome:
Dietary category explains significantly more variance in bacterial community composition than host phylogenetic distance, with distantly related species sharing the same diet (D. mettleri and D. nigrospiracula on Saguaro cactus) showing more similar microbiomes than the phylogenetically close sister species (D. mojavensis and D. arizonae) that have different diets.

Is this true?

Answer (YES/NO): YES